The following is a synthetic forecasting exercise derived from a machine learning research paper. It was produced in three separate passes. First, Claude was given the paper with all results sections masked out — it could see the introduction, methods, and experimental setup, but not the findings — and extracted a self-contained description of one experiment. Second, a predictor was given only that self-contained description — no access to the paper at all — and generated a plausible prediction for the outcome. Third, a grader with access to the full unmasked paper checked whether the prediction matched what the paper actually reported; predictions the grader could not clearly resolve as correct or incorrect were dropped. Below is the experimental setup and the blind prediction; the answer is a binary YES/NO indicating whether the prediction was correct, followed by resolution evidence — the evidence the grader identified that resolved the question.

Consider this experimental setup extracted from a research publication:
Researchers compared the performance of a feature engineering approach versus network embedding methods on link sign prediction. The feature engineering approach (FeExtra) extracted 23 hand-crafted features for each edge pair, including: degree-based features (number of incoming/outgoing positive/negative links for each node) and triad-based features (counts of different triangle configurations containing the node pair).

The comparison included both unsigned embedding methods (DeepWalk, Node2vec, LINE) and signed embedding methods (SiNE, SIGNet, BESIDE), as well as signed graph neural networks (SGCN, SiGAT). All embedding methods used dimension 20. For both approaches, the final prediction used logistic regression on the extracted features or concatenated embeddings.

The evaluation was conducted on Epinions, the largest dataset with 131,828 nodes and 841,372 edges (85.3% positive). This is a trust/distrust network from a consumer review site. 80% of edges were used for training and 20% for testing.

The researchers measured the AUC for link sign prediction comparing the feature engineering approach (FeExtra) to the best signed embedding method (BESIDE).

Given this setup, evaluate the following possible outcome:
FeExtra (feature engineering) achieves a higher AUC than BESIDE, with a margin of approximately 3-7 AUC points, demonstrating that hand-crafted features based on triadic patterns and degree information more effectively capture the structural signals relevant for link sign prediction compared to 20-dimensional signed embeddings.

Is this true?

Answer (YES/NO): NO